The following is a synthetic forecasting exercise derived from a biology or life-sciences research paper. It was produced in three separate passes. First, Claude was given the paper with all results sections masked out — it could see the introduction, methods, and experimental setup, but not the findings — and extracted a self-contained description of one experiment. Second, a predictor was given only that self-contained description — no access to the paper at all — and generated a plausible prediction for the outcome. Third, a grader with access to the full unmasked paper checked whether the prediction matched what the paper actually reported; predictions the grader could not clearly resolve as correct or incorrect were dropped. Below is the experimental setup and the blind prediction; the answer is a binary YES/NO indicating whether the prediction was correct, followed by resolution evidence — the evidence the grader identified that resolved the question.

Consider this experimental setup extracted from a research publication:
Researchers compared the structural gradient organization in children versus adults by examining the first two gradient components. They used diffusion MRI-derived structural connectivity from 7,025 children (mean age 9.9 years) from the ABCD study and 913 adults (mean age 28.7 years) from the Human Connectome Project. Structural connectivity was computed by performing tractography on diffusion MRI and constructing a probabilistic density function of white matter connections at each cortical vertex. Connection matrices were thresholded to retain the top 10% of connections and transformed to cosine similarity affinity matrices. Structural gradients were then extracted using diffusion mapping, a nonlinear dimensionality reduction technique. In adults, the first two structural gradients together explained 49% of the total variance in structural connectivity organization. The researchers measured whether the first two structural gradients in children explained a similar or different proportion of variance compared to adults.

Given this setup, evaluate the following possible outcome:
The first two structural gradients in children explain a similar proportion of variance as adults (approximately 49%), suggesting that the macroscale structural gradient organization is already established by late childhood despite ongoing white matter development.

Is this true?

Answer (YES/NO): NO